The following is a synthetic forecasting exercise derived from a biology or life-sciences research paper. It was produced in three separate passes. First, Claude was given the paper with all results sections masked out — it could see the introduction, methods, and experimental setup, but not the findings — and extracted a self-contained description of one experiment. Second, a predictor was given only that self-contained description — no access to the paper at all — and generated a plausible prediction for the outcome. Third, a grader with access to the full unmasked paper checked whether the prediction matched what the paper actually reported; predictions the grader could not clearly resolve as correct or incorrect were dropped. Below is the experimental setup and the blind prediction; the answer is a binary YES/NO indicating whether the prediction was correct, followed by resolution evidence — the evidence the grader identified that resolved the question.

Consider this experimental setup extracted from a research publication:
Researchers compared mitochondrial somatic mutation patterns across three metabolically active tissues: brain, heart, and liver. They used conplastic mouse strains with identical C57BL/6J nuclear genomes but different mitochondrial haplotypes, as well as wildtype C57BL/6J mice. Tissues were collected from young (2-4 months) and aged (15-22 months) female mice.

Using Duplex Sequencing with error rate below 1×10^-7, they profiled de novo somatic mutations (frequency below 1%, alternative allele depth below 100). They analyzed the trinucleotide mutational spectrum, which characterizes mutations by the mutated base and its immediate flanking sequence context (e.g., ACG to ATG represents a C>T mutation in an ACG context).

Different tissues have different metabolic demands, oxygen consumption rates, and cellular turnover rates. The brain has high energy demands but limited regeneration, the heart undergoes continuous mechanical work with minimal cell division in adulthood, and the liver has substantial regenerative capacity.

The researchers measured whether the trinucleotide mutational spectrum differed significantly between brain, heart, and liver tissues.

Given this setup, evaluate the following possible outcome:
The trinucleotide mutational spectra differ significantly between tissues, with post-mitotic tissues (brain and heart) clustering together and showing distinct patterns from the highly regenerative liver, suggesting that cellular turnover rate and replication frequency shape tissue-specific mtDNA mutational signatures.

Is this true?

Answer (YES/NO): NO